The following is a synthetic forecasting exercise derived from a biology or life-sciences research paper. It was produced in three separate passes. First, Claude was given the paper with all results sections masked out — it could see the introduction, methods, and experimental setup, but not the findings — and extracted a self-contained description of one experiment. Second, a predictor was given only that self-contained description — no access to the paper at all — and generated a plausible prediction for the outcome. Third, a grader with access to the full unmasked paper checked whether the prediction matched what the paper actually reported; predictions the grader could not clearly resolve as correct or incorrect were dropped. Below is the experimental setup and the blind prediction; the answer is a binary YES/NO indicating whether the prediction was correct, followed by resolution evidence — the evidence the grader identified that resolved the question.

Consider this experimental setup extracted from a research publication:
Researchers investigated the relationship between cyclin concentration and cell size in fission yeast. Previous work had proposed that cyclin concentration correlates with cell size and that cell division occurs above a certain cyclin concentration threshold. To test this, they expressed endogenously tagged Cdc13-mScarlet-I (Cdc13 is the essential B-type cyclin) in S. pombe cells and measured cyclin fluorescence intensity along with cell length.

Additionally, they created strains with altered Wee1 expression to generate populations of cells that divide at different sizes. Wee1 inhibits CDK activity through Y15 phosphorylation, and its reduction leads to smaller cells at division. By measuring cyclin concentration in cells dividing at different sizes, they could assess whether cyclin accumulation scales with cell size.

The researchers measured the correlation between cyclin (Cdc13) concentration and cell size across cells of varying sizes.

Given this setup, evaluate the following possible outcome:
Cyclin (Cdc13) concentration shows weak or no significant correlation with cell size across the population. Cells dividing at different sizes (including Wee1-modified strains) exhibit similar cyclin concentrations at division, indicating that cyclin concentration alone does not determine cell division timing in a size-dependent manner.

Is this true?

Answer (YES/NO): NO